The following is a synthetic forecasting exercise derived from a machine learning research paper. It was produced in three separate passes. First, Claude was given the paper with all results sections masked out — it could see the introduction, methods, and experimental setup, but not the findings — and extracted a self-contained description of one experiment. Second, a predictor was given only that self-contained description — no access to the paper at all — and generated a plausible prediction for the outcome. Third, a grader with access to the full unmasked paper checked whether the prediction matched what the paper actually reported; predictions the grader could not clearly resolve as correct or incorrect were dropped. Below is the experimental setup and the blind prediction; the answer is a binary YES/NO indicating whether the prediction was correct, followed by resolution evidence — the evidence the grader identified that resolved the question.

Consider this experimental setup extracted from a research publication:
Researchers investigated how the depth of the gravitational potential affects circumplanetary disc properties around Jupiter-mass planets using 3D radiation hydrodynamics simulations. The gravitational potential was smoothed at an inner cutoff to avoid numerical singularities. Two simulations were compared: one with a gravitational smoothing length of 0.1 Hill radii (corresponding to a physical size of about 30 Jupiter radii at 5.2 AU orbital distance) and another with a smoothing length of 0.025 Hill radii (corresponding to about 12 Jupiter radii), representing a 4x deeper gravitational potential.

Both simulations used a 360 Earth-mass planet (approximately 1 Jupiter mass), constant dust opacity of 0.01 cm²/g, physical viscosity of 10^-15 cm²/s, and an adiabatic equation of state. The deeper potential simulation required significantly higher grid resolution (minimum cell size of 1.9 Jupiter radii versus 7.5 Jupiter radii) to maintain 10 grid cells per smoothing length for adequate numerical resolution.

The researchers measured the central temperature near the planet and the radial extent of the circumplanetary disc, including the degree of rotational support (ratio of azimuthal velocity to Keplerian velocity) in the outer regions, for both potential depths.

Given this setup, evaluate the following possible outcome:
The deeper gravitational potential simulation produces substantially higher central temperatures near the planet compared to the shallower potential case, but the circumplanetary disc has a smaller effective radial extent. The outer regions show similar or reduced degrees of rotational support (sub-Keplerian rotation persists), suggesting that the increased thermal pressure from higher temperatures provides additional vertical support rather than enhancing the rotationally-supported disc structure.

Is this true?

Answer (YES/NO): NO